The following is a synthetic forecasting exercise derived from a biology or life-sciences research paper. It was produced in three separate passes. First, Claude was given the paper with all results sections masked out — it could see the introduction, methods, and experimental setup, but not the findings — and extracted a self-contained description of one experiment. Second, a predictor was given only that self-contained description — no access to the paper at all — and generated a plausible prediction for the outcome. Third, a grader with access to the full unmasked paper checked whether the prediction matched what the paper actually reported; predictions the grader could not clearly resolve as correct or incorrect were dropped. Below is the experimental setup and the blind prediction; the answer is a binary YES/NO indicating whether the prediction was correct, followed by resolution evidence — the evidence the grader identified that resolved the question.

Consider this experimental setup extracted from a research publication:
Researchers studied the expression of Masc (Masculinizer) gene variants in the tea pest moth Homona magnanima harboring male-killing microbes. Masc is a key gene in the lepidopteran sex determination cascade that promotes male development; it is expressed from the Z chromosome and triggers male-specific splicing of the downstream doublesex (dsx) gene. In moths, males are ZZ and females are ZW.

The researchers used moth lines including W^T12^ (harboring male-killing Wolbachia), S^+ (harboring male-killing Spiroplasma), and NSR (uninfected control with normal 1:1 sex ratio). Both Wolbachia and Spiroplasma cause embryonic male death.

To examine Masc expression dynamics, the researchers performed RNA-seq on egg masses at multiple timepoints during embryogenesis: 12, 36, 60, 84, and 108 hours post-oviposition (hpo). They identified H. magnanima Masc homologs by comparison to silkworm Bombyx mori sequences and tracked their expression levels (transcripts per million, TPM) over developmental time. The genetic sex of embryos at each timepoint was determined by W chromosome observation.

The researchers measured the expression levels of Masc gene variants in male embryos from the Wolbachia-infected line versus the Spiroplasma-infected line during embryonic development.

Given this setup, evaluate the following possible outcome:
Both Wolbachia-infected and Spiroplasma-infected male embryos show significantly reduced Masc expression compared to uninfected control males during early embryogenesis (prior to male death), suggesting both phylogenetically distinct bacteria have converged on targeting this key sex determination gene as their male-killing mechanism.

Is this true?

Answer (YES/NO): NO